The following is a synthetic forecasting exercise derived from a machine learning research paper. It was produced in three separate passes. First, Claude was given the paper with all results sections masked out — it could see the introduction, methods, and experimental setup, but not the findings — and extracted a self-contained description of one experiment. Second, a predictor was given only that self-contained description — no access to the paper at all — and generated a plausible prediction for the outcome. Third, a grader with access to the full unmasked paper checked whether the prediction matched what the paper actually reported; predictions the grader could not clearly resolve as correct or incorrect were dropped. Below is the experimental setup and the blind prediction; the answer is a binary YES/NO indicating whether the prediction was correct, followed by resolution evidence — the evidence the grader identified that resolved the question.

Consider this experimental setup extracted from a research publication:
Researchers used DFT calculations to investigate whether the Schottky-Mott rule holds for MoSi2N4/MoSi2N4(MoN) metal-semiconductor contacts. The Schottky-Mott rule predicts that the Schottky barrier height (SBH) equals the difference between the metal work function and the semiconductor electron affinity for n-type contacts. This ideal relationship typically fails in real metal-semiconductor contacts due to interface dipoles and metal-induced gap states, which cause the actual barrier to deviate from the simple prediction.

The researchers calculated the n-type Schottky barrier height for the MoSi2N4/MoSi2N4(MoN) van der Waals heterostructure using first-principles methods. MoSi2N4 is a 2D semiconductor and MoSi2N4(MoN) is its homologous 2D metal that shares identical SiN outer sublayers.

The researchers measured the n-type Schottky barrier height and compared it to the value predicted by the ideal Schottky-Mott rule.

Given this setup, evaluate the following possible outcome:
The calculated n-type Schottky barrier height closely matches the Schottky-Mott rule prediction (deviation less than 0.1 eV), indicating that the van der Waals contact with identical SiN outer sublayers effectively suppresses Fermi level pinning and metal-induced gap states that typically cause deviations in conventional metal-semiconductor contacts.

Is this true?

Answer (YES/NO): YES